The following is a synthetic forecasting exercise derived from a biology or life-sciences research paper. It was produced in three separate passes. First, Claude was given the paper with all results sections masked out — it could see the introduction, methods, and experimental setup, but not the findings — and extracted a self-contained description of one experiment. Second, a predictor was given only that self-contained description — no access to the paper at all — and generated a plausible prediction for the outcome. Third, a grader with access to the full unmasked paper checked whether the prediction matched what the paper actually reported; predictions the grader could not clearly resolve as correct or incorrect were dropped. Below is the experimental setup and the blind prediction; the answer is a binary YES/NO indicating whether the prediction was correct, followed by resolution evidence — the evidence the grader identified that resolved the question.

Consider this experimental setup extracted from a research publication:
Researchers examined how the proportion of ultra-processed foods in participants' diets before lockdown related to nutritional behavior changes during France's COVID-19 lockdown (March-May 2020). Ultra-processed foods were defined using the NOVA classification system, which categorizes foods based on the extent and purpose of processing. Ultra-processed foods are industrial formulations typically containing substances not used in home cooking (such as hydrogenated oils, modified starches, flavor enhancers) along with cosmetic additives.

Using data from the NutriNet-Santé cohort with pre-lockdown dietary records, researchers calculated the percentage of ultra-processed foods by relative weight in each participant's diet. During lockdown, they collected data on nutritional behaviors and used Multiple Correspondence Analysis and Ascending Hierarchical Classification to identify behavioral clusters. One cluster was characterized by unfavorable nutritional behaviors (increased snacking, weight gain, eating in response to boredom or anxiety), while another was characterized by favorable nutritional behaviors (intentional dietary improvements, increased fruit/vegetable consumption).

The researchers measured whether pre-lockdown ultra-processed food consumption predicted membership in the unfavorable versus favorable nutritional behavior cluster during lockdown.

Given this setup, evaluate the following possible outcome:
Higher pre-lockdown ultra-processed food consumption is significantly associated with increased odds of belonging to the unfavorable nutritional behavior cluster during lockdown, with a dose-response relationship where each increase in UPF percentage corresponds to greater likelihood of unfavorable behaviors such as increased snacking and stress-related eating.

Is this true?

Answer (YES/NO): NO